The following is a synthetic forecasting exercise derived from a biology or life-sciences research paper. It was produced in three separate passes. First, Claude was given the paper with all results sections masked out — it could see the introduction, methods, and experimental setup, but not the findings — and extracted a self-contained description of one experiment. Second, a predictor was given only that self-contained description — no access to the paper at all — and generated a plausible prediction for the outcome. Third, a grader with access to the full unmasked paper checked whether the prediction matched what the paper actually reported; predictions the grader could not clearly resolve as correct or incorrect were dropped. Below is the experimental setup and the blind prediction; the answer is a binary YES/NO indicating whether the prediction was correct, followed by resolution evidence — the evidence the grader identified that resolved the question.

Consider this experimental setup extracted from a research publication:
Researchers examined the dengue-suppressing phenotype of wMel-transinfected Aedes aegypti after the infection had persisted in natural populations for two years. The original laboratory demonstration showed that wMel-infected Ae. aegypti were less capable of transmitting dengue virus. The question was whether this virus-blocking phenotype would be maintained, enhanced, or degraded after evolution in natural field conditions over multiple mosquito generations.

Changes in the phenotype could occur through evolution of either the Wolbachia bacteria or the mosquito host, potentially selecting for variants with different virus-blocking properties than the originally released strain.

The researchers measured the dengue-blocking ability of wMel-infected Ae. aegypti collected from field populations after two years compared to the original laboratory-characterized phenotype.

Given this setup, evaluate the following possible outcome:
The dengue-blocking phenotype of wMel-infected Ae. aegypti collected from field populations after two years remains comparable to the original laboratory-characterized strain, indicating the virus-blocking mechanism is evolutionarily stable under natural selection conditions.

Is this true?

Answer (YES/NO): YES